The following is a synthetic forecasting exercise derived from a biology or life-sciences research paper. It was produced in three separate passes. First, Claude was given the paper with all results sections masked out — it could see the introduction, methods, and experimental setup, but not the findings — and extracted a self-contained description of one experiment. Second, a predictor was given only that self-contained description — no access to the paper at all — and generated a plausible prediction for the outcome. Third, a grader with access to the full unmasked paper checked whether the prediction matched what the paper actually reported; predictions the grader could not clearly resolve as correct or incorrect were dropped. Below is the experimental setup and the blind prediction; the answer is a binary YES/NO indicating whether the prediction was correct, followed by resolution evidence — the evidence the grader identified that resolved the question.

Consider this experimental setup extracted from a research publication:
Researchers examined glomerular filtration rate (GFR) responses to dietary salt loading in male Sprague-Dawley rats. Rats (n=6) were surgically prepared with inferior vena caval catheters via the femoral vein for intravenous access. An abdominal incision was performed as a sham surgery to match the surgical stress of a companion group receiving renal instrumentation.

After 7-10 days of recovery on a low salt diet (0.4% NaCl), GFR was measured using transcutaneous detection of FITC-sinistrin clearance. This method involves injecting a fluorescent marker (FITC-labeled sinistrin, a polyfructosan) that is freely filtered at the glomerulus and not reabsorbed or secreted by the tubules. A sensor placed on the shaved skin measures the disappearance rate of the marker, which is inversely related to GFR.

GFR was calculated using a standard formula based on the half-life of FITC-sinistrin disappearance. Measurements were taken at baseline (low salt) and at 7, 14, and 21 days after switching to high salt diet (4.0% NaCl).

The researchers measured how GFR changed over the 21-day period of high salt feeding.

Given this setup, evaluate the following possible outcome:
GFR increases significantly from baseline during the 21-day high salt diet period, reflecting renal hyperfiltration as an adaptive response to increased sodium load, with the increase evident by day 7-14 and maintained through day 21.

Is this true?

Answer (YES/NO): YES